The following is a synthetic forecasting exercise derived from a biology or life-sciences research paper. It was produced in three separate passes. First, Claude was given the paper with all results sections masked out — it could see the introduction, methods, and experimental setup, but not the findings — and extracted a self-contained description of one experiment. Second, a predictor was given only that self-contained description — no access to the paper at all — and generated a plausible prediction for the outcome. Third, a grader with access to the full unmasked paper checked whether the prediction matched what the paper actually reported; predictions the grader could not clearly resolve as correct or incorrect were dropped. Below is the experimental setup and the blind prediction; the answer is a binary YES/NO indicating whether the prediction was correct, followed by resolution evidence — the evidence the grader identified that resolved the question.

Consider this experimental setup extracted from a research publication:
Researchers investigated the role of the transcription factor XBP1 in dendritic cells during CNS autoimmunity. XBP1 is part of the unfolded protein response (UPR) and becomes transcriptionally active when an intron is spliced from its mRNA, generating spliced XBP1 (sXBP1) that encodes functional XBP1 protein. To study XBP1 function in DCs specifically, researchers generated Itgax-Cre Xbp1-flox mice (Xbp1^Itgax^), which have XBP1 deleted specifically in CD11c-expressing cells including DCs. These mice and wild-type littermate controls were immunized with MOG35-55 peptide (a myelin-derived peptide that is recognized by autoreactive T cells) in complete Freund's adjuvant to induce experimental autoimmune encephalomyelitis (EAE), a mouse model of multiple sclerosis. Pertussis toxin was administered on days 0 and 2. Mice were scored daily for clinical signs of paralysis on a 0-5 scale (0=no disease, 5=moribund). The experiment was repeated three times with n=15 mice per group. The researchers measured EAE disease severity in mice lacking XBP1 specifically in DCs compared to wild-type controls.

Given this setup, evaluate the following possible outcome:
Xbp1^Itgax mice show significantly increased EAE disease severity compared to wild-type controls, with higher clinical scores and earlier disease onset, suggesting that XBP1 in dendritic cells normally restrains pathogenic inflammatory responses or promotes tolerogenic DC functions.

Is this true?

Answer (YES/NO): NO